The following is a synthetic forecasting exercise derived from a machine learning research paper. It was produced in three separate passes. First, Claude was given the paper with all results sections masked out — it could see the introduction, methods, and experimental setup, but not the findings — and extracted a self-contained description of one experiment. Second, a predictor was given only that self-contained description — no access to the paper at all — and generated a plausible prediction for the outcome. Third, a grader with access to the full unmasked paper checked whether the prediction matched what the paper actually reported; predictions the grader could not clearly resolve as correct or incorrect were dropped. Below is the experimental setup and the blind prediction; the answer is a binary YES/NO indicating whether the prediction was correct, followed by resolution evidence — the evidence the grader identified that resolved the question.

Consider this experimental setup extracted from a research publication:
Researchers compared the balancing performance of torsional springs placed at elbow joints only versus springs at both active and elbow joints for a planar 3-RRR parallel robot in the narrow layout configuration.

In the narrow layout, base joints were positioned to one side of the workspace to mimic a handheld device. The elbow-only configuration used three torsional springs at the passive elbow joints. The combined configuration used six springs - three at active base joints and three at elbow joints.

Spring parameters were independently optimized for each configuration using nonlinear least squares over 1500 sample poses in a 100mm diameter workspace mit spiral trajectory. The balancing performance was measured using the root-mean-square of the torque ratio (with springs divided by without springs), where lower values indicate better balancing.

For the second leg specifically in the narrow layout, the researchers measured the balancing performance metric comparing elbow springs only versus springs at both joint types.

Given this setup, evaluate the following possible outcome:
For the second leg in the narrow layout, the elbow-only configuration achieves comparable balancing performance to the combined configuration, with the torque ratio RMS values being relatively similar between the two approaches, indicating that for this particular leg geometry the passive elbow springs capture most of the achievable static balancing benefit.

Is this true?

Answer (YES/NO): NO